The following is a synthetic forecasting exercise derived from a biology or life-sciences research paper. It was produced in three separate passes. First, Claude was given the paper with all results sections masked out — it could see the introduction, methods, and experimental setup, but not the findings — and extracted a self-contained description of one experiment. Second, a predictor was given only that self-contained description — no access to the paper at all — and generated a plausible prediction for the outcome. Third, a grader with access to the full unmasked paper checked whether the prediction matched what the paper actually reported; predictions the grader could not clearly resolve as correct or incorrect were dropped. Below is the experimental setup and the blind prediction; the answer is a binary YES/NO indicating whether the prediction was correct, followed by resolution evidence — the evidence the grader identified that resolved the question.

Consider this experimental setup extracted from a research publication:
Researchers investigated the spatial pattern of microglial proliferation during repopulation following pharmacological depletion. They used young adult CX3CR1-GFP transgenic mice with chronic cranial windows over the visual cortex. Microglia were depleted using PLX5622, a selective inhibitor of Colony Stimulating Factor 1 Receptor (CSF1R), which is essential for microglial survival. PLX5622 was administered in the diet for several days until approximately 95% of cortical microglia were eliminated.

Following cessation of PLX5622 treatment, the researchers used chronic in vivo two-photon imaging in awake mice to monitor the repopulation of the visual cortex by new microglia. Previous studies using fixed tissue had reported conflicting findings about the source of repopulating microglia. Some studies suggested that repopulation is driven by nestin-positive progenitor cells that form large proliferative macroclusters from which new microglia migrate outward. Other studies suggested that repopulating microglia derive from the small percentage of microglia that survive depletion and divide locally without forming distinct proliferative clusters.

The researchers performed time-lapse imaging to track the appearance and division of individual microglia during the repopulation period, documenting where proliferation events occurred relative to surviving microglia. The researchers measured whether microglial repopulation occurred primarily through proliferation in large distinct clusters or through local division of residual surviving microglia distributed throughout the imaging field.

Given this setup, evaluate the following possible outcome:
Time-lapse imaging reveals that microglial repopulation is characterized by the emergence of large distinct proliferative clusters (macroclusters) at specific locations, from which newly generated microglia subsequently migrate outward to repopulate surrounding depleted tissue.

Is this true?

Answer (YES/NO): NO